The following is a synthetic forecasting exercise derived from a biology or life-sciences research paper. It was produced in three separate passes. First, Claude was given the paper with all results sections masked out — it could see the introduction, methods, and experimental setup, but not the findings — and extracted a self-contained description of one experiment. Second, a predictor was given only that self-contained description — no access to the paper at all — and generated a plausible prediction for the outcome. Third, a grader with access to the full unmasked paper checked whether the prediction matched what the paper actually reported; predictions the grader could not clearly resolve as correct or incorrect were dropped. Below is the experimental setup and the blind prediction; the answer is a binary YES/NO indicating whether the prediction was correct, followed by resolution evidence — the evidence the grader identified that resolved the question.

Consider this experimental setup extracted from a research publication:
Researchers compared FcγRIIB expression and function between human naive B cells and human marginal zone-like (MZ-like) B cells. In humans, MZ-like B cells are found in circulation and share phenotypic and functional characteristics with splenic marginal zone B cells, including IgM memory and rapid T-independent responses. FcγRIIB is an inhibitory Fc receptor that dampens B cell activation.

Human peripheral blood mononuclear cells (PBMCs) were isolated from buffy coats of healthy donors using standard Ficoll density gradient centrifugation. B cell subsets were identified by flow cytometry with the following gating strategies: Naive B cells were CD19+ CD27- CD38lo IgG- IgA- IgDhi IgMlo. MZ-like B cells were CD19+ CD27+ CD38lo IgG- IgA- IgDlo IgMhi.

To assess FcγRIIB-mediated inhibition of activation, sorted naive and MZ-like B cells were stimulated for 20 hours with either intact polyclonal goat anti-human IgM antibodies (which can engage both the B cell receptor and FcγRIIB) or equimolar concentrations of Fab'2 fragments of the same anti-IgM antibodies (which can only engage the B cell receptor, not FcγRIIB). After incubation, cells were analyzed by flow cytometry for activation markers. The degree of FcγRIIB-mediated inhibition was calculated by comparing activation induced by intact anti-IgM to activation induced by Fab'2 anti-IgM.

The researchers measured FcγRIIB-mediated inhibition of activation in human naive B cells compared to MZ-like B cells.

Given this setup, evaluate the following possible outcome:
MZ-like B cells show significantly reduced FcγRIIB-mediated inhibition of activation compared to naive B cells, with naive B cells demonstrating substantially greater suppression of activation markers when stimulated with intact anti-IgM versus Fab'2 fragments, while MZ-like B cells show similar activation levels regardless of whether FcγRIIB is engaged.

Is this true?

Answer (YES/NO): NO